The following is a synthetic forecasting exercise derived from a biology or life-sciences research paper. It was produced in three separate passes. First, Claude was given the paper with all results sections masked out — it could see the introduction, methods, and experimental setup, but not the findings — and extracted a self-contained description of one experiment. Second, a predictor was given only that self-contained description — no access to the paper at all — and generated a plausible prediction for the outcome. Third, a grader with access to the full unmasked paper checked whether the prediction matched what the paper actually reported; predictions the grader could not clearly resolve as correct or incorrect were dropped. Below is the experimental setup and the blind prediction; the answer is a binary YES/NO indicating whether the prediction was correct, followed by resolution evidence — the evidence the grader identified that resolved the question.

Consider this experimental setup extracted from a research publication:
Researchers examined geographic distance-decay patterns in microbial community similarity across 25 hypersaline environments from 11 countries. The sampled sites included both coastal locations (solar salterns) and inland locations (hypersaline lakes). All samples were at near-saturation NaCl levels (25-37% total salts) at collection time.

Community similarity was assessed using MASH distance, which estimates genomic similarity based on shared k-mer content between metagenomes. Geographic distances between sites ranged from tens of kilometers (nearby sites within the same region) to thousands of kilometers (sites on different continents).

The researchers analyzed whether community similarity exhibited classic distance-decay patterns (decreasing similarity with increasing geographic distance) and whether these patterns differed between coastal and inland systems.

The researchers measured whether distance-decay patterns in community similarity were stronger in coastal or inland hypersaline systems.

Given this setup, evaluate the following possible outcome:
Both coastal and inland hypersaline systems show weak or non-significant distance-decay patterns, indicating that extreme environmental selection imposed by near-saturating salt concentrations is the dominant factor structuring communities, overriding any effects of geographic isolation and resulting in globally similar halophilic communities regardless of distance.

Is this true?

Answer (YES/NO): NO